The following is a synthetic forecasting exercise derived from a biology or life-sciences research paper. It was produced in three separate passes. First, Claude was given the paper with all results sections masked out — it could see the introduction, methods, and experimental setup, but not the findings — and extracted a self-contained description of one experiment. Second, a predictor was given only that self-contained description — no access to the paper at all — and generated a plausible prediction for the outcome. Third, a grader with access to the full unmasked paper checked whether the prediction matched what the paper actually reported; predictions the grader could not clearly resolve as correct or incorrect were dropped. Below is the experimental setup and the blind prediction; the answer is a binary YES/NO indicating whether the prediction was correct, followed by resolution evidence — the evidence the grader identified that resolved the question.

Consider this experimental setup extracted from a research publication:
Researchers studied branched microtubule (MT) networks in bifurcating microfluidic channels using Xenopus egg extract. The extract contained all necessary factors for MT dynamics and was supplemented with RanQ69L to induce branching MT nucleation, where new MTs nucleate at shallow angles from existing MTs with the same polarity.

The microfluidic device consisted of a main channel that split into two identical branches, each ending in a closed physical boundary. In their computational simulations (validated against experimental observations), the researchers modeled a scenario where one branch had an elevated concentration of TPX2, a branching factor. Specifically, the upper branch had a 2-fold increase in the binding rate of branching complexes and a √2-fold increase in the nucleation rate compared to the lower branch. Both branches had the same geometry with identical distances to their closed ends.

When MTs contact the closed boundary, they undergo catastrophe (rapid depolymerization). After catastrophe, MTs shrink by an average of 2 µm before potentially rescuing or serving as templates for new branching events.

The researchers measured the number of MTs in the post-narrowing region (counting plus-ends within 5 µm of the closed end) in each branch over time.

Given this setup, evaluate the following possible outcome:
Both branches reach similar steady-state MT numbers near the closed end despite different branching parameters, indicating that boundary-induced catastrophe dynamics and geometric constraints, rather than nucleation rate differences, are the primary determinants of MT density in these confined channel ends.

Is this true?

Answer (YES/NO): NO